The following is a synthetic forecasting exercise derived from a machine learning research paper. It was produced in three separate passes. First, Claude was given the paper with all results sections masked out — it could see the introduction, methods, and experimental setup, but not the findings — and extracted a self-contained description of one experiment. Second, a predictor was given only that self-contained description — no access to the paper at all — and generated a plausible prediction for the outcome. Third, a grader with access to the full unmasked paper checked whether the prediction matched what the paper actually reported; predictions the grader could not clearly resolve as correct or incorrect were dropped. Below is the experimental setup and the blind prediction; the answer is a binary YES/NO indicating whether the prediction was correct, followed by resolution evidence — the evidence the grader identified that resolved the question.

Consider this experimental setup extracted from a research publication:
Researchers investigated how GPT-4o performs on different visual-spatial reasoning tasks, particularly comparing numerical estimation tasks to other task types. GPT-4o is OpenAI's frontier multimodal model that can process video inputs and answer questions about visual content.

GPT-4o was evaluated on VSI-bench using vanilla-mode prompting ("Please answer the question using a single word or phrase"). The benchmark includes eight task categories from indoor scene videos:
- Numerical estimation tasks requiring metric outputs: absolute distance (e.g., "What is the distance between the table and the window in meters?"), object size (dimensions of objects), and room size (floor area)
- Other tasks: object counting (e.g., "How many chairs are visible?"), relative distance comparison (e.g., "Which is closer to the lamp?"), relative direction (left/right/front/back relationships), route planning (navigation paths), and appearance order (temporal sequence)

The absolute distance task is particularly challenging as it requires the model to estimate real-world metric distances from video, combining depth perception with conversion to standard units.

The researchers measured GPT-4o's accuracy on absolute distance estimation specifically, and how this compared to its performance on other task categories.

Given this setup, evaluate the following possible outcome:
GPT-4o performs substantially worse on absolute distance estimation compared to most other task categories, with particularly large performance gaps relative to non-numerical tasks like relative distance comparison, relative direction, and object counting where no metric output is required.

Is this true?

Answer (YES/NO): YES